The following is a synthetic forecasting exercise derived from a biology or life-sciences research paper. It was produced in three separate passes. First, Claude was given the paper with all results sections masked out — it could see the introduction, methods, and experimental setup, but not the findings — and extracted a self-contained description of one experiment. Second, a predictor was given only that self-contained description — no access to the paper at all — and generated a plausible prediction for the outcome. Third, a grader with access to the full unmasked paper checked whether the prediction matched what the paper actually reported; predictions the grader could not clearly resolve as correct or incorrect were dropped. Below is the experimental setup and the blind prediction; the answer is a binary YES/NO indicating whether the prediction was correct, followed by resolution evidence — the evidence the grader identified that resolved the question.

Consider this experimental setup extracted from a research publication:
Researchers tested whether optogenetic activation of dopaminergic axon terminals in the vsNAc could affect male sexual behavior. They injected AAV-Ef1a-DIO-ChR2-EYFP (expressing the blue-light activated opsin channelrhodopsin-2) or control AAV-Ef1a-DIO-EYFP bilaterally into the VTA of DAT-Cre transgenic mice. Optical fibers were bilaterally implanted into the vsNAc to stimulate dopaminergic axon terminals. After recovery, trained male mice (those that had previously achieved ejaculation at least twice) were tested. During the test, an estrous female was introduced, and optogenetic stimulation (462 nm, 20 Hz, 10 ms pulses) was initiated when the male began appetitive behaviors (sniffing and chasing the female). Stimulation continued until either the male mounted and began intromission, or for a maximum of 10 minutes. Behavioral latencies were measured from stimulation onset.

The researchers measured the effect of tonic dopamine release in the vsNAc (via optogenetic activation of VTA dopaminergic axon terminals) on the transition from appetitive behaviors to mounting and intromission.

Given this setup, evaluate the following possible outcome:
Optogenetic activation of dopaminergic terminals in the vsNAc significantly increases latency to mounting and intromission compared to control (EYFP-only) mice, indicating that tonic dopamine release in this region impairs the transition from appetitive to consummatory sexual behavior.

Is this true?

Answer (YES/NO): NO